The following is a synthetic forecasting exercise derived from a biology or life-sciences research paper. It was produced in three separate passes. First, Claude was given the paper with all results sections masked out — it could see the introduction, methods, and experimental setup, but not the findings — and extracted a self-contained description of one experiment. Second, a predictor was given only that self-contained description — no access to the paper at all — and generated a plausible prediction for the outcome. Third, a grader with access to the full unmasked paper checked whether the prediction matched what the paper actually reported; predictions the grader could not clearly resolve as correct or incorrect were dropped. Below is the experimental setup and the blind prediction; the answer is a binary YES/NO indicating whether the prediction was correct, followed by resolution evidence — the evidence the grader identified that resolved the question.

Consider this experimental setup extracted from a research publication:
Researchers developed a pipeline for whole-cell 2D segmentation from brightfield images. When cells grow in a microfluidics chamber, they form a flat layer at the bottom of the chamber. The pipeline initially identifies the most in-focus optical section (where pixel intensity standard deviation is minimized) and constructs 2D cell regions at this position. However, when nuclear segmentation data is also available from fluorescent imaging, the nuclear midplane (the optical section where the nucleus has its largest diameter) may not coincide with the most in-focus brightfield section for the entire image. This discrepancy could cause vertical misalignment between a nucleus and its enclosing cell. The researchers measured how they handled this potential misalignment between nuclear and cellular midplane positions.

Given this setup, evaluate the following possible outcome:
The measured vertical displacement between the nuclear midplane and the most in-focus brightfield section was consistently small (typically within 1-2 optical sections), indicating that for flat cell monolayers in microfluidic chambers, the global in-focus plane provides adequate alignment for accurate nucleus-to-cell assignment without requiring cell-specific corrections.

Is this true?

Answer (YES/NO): NO